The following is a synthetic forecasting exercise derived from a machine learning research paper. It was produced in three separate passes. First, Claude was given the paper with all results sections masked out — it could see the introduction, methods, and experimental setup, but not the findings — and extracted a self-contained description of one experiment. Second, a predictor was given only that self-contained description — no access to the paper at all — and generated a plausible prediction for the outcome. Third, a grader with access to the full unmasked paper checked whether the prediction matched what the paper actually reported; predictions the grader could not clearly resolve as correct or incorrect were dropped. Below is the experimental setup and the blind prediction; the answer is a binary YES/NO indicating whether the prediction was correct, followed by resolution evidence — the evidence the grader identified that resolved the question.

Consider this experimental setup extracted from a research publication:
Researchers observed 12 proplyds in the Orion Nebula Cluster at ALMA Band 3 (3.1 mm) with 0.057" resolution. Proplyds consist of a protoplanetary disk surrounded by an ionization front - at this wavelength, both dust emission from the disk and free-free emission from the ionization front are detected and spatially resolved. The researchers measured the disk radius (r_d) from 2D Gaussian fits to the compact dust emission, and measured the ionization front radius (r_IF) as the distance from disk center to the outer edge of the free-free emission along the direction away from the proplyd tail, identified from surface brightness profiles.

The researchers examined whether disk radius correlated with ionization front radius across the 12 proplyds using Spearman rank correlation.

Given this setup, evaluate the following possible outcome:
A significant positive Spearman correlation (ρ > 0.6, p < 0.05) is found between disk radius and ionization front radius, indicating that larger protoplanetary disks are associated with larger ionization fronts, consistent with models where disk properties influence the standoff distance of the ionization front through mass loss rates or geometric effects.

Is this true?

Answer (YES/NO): YES